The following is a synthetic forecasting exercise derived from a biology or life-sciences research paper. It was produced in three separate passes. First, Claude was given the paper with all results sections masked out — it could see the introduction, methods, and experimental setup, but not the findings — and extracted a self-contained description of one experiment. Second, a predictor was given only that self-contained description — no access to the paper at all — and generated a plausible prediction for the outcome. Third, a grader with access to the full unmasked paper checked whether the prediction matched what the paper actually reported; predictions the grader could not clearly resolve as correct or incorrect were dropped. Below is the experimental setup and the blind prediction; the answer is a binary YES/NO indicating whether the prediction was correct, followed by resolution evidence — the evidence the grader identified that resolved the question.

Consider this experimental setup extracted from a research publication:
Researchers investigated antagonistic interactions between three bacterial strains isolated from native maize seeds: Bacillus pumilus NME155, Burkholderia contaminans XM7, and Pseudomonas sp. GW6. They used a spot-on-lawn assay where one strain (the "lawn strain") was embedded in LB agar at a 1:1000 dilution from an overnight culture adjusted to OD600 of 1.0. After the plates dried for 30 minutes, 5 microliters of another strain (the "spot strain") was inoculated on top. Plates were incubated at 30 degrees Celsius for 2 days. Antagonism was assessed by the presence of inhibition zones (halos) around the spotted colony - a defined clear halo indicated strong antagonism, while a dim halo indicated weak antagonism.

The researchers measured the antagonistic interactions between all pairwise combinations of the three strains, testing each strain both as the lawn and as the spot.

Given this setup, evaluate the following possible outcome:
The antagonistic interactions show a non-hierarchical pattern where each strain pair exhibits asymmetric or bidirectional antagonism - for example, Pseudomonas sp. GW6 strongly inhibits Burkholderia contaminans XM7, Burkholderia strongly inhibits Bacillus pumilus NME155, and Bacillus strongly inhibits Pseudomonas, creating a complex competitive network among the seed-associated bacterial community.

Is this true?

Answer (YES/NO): NO